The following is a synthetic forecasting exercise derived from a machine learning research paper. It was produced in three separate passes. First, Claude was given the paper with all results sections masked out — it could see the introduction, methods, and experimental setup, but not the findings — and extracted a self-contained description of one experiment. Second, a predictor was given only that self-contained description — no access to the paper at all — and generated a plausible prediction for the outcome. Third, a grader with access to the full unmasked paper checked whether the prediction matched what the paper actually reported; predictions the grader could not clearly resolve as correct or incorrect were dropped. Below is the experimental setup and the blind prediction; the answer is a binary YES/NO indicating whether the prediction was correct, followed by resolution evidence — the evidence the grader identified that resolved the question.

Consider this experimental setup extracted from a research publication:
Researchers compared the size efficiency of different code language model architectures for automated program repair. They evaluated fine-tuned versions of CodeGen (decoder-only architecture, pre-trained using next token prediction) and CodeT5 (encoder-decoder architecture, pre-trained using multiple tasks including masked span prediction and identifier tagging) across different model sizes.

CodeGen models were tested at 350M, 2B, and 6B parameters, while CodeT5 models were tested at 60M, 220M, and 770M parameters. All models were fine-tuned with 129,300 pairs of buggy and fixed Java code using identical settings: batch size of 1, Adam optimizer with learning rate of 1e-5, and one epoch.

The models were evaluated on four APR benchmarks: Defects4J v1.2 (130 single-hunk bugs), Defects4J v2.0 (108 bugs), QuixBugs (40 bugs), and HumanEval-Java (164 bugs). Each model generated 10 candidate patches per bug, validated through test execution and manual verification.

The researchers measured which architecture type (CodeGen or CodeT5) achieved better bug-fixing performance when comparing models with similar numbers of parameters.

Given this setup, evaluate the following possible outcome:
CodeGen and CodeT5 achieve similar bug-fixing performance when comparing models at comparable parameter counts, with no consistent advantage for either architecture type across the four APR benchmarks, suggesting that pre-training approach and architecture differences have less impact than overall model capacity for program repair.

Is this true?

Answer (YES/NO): NO